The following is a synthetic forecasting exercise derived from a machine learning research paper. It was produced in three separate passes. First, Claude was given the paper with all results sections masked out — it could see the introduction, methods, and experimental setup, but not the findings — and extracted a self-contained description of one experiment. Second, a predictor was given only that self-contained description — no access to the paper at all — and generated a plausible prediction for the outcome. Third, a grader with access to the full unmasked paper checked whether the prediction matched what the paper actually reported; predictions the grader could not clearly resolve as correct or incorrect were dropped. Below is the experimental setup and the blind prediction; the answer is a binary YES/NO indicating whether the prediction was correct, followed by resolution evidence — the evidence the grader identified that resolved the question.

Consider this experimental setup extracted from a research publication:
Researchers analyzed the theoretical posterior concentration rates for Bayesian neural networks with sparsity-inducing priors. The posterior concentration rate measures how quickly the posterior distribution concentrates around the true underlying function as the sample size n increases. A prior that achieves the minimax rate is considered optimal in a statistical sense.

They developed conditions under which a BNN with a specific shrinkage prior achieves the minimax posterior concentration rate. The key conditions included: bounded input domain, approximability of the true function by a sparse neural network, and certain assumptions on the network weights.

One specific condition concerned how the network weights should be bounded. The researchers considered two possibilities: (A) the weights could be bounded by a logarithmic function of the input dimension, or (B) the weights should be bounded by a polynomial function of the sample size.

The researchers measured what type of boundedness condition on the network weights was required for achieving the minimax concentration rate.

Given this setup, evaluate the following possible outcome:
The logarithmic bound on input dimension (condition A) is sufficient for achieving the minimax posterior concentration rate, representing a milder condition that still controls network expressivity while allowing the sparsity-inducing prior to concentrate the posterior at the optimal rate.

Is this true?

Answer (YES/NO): NO